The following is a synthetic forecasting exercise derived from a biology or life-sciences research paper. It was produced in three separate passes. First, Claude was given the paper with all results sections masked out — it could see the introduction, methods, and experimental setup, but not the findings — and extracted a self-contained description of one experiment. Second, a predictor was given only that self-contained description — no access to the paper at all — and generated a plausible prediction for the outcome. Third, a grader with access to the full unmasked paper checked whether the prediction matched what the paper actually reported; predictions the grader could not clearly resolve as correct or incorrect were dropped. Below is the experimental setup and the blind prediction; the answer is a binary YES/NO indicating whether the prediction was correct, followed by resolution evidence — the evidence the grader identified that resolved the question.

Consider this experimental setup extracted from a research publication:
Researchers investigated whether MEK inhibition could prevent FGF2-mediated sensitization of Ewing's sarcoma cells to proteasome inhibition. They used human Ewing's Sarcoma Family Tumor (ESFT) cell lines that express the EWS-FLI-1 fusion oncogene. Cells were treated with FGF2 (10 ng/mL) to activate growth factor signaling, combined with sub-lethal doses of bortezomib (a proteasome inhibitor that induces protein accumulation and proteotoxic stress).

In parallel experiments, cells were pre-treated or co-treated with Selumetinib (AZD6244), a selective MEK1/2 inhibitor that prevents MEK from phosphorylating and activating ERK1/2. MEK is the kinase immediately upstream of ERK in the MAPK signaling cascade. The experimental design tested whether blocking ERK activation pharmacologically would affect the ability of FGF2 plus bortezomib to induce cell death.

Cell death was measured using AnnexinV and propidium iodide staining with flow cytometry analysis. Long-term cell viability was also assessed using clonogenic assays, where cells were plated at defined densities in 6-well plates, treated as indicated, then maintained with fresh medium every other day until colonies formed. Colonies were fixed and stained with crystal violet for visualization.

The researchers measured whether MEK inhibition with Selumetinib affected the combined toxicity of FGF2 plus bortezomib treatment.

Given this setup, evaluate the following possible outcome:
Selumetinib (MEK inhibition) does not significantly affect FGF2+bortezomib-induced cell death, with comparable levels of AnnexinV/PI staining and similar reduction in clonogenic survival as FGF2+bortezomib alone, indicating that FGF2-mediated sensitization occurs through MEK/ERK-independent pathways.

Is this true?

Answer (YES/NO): NO